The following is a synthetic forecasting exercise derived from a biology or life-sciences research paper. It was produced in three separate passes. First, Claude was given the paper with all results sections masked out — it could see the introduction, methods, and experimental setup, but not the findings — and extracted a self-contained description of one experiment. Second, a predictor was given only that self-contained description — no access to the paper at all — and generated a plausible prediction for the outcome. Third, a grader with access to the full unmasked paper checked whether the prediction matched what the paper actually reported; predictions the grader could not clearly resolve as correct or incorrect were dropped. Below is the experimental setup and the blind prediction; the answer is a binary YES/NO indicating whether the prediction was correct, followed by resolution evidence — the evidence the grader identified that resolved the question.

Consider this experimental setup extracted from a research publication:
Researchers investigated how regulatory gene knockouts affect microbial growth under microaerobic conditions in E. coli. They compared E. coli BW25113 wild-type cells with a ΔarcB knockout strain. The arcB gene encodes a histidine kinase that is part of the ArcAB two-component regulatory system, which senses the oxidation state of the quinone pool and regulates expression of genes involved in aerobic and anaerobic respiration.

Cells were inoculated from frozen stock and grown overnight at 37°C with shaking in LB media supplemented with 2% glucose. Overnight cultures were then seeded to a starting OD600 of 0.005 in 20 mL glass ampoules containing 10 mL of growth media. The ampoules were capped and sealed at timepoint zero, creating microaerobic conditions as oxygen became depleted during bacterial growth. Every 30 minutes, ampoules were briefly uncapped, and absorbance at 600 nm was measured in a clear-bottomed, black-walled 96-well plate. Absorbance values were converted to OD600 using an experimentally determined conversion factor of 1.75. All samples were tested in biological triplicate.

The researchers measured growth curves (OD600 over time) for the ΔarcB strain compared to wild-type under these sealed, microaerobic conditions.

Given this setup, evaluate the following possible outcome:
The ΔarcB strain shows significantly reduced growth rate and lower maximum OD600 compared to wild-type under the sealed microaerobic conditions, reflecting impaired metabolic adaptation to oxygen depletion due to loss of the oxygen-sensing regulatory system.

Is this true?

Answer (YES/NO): NO